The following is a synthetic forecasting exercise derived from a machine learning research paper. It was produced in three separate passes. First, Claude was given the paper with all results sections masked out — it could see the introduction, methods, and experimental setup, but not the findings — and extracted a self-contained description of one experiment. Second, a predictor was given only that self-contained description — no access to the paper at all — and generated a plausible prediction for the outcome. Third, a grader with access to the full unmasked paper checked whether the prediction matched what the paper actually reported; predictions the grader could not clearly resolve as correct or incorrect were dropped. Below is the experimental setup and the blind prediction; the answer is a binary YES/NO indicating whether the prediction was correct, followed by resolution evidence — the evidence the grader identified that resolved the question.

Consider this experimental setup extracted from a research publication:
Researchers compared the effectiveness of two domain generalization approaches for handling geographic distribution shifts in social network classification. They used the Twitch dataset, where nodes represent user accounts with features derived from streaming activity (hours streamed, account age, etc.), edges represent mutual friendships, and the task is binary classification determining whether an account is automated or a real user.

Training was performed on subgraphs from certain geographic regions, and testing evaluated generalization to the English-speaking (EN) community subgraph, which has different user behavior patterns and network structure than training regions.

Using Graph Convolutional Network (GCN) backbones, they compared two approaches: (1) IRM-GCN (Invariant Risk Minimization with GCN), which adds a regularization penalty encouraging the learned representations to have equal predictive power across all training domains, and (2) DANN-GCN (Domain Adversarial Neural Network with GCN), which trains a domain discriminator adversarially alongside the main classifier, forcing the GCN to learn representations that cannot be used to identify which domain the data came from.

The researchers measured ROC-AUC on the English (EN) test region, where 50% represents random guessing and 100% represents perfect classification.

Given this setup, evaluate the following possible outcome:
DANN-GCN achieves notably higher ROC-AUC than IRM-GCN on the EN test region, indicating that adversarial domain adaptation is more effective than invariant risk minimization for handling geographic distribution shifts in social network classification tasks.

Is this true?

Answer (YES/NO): NO